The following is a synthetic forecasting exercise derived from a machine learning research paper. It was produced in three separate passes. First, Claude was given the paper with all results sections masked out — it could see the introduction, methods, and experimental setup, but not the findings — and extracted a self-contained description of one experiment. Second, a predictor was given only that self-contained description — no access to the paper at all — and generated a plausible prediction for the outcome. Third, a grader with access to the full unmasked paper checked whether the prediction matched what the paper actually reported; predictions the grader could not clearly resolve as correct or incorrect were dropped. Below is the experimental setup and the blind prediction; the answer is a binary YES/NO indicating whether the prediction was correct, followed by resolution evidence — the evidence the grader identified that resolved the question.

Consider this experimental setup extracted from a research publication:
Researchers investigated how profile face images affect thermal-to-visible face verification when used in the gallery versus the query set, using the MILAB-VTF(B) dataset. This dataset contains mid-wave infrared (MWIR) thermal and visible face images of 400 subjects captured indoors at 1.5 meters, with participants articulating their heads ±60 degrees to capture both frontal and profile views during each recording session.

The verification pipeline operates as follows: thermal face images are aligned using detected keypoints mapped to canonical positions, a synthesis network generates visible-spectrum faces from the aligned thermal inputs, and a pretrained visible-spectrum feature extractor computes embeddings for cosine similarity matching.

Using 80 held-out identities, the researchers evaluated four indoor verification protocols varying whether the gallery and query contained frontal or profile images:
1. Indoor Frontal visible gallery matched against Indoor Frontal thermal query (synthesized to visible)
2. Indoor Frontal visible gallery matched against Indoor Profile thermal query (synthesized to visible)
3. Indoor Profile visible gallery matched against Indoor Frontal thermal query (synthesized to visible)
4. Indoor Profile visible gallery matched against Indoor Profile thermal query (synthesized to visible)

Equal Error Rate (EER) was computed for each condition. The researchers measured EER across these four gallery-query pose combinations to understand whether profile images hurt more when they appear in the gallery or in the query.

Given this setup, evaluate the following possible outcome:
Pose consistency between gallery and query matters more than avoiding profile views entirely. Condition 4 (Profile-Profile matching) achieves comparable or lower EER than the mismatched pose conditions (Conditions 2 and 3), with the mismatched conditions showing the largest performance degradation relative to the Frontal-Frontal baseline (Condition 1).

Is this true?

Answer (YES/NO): NO